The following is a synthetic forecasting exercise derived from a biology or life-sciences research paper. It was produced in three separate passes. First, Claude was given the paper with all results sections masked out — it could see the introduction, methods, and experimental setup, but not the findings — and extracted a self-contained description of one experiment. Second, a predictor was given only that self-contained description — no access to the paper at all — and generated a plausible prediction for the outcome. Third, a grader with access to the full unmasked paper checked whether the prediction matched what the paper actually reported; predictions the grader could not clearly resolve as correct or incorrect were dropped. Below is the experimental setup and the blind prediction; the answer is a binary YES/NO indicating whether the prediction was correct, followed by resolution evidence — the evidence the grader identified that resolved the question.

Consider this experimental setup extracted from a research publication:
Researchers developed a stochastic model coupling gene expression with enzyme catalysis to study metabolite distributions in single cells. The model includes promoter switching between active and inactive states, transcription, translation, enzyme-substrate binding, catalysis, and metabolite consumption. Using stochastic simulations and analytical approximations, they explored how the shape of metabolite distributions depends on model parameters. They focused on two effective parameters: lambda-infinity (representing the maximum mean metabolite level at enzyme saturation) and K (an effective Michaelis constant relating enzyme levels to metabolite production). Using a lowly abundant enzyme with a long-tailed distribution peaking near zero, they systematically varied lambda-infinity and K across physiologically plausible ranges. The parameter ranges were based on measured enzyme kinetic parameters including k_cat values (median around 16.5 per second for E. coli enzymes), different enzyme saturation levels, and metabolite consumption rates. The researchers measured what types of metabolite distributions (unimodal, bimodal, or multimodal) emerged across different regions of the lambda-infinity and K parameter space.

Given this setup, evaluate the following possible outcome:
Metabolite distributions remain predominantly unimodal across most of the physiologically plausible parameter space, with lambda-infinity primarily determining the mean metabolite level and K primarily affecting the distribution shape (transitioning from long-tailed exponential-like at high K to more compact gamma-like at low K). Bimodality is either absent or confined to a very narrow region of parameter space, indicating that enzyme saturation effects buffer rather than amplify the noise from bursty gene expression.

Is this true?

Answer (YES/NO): NO